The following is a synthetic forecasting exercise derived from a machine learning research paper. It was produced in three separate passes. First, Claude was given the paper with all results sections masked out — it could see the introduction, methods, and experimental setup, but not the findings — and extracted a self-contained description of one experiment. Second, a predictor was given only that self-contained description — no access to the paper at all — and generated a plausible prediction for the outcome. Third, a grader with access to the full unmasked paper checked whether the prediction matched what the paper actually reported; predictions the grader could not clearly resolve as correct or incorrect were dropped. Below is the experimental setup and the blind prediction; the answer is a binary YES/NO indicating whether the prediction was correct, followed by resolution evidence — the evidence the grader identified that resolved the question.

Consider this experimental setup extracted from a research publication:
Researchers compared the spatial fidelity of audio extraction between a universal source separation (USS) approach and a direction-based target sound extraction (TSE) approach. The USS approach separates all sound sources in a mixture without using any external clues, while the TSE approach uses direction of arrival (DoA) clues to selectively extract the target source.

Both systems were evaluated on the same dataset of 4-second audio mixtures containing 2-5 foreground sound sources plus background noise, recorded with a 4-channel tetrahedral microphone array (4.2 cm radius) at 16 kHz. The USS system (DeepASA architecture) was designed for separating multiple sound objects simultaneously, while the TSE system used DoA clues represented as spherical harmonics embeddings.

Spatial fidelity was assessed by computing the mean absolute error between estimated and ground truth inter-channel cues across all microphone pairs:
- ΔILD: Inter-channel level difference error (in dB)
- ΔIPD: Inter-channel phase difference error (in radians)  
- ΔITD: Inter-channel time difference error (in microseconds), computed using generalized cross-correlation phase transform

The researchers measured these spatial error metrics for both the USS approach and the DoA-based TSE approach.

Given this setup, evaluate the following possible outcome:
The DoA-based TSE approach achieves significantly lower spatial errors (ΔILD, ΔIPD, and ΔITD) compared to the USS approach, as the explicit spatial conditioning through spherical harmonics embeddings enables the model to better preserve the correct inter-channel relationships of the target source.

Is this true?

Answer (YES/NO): YES